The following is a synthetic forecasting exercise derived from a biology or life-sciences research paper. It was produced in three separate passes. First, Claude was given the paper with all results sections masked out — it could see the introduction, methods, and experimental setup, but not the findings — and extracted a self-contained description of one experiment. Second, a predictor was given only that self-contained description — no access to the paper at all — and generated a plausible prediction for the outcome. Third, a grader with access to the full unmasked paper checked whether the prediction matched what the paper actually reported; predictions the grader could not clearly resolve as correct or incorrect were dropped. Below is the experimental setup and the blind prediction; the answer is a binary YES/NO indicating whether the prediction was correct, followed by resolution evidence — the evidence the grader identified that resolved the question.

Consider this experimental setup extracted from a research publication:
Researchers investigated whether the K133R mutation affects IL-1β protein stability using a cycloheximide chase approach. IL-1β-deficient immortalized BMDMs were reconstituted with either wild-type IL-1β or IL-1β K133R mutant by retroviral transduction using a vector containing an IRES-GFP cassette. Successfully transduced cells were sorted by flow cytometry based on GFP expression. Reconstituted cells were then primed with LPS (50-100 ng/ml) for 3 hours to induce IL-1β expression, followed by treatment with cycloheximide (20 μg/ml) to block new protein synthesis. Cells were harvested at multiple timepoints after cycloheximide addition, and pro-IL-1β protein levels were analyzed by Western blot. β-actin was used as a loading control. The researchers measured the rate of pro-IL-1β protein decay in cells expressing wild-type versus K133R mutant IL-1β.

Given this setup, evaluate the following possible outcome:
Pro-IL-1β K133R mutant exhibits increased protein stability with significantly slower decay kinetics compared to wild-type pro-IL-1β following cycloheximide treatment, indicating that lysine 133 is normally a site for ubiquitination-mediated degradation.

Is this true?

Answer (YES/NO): YES